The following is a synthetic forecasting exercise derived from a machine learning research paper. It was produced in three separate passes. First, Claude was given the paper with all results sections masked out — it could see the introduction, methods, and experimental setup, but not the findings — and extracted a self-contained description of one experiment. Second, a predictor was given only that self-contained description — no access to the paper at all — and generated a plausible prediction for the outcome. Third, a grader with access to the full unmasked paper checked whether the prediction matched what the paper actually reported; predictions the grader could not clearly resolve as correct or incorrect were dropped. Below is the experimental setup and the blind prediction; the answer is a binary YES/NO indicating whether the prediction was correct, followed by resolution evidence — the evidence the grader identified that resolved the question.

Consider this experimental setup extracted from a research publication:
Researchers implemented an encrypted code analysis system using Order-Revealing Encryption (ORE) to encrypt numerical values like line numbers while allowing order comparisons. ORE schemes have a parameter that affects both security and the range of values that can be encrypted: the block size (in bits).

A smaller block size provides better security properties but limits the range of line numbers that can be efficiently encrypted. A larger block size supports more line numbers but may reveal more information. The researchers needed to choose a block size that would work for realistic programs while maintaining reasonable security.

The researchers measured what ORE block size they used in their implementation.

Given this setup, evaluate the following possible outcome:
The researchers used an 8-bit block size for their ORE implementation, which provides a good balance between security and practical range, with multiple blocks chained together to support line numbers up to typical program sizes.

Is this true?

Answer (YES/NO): YES